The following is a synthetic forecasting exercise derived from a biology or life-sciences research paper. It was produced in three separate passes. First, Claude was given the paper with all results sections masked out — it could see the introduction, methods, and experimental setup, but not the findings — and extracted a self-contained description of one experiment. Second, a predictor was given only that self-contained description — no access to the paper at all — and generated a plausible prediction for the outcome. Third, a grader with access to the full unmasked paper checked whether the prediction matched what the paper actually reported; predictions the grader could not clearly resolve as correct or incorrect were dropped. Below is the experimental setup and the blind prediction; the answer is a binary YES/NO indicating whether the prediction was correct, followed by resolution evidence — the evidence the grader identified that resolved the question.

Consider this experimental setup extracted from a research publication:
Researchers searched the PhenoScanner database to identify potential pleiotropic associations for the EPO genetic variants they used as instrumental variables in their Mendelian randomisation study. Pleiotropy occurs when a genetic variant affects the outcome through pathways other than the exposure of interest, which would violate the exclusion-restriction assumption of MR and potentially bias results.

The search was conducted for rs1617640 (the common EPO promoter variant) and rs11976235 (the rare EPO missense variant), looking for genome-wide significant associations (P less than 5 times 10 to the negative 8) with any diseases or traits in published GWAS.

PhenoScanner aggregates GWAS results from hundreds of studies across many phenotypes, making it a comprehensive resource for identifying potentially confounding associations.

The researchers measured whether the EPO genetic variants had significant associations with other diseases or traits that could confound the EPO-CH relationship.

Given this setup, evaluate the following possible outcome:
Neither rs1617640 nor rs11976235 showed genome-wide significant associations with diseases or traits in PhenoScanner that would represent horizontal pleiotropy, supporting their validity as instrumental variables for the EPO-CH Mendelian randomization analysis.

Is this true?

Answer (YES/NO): YES